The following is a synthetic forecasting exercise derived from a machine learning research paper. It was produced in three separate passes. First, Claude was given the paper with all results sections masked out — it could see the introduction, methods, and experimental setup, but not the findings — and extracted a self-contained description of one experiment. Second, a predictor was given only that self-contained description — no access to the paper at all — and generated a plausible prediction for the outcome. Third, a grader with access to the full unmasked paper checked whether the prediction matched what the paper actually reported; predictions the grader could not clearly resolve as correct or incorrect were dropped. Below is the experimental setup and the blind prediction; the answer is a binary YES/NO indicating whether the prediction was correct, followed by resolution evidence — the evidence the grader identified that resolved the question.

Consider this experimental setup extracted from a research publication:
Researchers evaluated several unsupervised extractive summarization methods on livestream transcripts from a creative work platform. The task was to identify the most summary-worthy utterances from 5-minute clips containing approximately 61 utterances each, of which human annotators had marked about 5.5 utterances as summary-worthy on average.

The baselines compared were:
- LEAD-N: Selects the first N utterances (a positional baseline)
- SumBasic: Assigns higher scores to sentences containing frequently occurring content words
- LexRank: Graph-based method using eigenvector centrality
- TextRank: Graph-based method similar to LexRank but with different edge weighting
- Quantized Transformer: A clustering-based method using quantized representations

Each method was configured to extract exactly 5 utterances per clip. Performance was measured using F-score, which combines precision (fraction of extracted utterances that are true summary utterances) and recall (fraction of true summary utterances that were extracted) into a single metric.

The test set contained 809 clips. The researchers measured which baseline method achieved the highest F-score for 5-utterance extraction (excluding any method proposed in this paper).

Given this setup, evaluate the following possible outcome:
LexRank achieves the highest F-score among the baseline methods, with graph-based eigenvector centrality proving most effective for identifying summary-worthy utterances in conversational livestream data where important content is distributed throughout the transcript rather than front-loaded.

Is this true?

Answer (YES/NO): NO